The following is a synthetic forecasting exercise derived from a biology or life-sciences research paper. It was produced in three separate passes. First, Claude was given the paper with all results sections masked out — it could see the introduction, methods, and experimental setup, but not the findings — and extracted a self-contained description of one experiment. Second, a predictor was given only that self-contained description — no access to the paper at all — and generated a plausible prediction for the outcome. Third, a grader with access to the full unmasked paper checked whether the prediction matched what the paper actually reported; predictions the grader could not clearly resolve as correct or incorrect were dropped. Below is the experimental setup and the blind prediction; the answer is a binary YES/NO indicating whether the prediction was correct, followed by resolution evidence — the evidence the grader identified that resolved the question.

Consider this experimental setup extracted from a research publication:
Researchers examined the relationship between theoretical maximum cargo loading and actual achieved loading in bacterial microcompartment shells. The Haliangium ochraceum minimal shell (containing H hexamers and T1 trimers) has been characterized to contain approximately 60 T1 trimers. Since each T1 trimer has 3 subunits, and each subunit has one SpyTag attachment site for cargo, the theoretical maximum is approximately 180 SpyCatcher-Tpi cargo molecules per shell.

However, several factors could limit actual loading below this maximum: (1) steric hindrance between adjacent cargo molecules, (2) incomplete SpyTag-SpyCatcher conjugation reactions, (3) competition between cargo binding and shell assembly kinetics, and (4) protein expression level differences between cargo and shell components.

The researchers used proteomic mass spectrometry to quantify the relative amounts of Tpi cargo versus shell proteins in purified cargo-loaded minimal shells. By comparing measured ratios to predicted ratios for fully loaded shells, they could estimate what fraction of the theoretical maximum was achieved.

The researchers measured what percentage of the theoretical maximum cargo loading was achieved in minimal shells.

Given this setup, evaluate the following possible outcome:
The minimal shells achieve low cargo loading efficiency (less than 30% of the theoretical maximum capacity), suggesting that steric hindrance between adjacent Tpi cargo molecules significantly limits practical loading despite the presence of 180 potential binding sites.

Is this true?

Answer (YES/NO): NO